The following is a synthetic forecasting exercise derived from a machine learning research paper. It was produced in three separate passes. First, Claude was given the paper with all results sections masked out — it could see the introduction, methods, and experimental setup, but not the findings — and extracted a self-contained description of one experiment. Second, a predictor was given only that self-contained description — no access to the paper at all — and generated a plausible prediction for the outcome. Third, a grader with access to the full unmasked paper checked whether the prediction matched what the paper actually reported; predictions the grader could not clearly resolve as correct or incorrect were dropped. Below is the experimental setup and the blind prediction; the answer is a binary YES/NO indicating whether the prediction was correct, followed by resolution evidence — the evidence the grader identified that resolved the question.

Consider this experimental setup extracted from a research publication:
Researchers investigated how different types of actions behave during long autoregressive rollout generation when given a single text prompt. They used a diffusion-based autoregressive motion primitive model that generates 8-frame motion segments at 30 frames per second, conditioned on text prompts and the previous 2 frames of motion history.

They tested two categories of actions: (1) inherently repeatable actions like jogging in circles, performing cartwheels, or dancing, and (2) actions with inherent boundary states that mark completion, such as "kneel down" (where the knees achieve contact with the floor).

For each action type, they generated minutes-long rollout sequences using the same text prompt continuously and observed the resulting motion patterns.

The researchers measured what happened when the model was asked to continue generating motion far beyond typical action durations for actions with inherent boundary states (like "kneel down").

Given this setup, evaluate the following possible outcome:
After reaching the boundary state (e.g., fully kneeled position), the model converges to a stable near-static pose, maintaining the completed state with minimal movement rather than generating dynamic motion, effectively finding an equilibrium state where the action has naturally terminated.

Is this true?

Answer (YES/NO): NO